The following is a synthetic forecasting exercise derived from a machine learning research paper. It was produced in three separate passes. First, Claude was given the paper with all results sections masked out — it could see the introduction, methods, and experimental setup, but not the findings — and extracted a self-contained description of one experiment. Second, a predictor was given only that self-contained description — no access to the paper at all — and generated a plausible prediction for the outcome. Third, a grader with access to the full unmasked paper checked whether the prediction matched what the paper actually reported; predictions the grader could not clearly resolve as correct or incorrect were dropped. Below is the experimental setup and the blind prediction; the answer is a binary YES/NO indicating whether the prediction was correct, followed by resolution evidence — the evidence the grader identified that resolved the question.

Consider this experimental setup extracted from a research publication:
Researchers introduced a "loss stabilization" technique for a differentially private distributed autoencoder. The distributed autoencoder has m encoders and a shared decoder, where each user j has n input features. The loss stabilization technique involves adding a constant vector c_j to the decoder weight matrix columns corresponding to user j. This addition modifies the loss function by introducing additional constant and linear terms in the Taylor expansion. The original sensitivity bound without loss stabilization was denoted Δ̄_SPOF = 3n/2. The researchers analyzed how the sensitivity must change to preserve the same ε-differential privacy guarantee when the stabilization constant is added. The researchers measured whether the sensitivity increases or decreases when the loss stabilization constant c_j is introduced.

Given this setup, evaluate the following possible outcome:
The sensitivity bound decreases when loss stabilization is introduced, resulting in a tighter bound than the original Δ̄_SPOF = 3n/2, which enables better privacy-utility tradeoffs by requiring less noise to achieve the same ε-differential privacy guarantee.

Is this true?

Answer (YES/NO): NO